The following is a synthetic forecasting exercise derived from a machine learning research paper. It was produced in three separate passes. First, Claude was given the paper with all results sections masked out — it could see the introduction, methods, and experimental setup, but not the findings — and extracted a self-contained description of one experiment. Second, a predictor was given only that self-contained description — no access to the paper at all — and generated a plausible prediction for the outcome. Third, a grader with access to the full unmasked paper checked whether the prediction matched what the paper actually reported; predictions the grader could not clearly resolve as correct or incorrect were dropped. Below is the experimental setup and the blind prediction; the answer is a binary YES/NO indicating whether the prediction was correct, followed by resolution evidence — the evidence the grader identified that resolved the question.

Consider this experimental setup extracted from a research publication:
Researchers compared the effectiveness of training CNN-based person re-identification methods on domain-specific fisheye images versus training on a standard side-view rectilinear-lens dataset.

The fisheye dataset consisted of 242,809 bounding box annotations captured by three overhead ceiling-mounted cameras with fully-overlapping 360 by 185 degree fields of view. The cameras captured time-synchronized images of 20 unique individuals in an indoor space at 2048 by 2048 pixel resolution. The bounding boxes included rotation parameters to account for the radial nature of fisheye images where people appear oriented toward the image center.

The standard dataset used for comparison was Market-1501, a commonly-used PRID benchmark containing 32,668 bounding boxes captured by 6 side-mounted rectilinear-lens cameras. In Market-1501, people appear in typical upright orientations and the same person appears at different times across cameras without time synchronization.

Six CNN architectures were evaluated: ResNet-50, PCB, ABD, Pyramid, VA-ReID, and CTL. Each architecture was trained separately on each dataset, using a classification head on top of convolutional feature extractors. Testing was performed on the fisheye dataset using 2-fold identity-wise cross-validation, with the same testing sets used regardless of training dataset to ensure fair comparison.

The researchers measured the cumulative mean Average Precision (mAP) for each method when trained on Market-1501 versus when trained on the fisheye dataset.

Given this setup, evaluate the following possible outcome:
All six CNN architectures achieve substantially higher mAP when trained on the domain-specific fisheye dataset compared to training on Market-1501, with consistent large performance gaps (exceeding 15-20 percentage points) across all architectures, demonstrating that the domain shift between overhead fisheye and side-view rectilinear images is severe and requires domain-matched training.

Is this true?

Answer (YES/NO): NO